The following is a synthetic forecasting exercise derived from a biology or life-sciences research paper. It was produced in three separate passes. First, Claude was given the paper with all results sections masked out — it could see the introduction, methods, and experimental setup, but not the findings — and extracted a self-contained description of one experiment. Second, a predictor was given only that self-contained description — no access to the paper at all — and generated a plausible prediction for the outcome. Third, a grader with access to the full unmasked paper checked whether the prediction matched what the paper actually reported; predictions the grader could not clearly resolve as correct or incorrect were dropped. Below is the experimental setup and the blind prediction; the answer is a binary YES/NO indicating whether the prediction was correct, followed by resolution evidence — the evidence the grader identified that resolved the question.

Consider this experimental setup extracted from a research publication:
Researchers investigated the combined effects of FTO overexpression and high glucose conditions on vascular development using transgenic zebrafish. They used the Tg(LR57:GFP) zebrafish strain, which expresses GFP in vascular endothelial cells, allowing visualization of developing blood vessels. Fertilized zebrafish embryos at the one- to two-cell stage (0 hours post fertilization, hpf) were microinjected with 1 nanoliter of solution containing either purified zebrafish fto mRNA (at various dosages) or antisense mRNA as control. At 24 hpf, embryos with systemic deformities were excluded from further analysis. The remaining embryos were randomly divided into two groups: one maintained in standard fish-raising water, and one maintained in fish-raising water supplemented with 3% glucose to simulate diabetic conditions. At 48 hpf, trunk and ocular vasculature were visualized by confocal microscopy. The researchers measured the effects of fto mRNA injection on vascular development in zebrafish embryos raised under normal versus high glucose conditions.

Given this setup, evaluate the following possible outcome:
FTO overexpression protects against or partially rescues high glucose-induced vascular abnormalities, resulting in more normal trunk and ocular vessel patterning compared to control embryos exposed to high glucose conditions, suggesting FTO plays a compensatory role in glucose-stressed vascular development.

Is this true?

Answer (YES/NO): NO